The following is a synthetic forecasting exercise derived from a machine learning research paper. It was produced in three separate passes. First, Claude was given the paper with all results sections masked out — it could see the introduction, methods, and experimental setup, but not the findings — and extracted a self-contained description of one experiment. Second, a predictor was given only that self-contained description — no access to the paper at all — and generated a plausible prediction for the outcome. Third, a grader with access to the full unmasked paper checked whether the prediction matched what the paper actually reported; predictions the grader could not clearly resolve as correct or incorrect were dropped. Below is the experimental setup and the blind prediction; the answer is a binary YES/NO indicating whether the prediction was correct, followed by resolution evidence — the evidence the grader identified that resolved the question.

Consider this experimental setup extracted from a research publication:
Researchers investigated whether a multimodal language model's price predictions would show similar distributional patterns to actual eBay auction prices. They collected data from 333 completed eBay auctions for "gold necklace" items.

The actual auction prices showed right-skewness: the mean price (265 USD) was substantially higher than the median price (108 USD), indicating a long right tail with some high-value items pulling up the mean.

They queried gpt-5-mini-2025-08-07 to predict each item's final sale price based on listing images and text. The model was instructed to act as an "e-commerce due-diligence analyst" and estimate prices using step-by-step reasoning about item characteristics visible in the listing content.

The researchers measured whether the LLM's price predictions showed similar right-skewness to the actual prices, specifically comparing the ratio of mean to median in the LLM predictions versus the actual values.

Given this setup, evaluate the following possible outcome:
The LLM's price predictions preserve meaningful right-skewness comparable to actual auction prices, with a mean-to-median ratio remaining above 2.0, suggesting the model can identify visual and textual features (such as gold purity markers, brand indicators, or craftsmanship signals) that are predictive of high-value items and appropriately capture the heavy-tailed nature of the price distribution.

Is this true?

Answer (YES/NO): NO